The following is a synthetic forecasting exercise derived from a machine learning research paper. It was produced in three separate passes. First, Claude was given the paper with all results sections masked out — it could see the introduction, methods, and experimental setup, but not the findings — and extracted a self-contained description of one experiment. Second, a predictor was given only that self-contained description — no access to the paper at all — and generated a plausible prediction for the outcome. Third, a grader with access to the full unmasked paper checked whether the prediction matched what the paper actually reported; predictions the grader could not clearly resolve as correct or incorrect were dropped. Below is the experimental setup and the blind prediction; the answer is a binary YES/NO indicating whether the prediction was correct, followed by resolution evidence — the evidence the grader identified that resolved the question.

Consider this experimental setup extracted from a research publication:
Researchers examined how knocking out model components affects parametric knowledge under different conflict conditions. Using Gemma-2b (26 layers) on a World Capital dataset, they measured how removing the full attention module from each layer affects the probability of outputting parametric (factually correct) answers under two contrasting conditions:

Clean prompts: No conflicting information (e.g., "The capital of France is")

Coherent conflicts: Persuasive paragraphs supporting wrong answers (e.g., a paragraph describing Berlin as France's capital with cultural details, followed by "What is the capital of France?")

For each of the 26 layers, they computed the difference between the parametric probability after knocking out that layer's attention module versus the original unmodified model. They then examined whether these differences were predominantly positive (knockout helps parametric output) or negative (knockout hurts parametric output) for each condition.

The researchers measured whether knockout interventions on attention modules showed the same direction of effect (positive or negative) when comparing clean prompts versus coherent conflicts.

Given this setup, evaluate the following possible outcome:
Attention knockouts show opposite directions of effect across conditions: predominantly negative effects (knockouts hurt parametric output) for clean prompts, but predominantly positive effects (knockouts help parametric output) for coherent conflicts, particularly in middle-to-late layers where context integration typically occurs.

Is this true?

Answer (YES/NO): YES